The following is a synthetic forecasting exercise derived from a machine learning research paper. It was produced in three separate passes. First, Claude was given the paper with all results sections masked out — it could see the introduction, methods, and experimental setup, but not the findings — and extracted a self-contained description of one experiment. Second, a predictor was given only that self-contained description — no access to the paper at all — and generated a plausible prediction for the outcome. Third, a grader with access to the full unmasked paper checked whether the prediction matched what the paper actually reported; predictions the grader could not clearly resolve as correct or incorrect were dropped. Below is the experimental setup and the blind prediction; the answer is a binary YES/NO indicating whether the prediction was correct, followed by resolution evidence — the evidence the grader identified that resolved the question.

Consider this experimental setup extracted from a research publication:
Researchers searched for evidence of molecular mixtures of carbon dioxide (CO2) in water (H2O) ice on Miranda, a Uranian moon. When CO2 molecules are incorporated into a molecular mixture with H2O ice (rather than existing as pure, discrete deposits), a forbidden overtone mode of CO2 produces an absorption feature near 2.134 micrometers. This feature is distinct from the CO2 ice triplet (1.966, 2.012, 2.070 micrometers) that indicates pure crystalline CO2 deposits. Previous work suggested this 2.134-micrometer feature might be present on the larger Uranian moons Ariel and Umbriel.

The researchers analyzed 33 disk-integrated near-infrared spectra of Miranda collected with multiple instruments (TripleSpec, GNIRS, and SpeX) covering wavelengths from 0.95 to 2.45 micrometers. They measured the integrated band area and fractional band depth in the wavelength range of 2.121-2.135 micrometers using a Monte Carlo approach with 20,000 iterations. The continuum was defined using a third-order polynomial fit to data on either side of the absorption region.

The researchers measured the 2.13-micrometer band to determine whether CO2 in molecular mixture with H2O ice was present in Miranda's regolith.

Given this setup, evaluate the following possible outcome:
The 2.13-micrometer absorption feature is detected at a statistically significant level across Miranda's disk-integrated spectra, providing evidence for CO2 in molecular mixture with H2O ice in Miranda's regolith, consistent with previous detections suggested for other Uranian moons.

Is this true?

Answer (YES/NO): NO